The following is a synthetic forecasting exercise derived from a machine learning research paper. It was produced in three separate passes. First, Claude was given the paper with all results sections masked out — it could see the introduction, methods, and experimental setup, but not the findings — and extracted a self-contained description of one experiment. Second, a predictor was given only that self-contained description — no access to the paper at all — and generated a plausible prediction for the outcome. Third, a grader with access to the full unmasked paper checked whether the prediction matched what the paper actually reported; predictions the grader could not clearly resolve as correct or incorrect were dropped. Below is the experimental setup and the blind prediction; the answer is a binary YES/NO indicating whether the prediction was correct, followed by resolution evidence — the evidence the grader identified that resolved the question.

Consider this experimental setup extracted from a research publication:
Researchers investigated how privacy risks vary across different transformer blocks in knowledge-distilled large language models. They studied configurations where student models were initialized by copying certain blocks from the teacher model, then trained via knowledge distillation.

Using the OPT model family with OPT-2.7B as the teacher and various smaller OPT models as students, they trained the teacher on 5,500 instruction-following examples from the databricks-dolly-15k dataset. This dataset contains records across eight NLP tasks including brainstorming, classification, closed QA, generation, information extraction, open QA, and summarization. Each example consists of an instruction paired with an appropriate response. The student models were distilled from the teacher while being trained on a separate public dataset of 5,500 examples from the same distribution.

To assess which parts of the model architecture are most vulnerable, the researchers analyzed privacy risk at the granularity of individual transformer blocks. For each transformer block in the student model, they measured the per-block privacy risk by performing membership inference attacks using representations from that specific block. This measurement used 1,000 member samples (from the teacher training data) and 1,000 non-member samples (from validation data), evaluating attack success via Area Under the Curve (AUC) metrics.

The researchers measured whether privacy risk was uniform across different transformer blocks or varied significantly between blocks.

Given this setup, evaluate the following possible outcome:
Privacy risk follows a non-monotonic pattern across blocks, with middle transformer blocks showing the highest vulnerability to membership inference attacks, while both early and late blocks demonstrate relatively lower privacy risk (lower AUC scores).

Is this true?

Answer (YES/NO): YES